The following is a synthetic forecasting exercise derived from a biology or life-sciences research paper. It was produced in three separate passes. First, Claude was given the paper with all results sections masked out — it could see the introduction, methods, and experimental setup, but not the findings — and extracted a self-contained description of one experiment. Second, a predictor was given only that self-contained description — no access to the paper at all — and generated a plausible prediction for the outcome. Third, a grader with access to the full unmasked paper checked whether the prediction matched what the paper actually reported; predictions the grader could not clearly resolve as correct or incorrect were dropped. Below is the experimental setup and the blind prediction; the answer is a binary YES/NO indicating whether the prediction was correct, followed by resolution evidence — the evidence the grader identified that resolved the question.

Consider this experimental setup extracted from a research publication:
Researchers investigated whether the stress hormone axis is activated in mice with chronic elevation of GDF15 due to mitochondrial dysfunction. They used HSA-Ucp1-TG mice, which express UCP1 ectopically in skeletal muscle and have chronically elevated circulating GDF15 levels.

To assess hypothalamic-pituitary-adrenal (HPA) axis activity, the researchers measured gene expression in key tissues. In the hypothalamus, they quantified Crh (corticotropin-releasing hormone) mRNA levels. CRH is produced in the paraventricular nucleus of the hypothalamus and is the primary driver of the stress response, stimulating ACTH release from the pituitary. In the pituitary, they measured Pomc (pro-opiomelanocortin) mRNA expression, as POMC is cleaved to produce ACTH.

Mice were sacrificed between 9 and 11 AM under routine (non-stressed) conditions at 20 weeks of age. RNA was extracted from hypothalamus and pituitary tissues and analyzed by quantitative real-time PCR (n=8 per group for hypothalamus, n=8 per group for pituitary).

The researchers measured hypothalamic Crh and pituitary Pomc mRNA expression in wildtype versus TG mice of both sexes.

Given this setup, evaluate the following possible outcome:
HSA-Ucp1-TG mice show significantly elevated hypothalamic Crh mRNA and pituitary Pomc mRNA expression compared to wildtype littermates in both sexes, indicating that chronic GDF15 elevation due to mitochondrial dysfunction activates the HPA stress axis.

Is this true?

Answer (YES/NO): NO